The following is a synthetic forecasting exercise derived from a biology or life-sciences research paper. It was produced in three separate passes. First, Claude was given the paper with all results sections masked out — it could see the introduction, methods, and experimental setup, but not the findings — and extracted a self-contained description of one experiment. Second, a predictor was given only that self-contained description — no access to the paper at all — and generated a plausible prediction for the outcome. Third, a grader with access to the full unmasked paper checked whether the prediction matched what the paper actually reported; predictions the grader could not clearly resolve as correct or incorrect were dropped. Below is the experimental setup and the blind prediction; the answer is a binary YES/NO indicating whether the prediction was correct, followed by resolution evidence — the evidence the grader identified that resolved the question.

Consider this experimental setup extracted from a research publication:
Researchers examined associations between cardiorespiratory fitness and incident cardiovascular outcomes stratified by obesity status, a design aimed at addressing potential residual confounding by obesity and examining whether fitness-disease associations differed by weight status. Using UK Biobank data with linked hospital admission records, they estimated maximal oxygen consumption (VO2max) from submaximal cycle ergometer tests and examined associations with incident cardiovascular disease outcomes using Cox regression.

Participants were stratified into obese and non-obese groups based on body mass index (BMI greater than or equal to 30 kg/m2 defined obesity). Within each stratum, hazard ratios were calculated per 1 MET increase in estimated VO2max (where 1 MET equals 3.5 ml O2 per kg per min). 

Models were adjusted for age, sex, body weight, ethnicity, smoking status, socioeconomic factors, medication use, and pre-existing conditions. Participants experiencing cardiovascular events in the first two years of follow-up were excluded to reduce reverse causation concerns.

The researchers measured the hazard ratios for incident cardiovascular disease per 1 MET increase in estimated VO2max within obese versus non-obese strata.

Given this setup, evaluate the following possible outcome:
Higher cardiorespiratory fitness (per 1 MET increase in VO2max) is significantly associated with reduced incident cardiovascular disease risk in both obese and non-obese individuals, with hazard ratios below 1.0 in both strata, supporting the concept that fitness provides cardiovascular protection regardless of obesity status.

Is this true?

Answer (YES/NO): NO